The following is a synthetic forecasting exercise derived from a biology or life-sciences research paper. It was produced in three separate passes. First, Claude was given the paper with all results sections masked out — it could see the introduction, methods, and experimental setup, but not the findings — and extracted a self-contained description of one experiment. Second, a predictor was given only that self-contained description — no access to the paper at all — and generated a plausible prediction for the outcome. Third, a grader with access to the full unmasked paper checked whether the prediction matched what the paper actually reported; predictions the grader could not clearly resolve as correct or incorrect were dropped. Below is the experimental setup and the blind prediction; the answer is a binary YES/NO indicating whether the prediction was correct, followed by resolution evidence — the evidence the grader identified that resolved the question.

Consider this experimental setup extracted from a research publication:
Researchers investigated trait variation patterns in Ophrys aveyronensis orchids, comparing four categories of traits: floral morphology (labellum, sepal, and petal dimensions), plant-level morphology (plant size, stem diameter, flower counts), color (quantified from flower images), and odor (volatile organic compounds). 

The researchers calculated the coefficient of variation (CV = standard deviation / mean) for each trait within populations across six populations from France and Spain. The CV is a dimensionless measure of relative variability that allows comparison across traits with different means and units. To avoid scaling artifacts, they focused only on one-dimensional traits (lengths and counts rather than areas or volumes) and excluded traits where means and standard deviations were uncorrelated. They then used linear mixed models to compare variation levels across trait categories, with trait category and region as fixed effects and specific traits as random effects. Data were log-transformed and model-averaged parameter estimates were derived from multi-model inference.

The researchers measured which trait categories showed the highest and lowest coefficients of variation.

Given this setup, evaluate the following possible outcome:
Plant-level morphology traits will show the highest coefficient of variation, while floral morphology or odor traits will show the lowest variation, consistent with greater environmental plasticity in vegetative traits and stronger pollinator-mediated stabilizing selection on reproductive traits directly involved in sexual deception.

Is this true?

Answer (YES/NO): NO